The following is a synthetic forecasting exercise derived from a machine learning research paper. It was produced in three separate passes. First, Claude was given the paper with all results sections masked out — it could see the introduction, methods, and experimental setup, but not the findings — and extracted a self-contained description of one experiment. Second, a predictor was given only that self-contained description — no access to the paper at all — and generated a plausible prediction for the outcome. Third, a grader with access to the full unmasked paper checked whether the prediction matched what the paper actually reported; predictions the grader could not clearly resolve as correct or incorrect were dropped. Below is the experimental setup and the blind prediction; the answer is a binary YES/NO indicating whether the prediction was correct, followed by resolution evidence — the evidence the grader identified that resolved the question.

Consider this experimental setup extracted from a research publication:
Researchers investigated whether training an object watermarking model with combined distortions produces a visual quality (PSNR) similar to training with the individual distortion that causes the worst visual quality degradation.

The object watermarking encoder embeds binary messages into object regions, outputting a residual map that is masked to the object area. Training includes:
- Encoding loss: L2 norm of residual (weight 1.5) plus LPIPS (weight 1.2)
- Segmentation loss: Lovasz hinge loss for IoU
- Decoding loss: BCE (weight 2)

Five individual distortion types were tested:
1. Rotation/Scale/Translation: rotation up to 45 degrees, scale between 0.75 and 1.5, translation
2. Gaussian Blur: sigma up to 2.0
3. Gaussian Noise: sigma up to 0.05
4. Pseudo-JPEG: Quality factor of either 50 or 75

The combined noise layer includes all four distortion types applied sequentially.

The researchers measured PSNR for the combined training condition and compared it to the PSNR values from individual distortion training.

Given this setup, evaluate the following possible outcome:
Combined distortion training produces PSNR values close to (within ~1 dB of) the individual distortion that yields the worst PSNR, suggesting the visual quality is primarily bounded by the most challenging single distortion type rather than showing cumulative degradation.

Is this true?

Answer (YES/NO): YES